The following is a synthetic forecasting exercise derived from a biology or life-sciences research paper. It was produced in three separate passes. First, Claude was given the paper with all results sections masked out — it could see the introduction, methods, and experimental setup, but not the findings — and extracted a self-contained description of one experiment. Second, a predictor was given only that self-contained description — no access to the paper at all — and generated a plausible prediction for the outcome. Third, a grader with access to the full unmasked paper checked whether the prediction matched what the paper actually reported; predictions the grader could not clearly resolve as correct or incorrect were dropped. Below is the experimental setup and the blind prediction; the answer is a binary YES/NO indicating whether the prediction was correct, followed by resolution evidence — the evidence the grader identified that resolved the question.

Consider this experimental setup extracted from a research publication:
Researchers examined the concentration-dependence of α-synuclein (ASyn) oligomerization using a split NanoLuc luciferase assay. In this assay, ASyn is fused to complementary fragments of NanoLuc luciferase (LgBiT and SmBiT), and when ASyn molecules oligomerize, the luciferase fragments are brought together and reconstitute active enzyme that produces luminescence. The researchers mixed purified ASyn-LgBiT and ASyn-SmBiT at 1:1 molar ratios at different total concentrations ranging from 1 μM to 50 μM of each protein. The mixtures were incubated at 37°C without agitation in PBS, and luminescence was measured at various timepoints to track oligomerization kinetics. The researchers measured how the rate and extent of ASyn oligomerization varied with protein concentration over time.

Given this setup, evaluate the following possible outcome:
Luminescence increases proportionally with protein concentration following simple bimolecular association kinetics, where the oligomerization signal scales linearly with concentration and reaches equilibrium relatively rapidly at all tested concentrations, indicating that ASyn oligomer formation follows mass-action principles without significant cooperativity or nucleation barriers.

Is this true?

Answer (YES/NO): NO